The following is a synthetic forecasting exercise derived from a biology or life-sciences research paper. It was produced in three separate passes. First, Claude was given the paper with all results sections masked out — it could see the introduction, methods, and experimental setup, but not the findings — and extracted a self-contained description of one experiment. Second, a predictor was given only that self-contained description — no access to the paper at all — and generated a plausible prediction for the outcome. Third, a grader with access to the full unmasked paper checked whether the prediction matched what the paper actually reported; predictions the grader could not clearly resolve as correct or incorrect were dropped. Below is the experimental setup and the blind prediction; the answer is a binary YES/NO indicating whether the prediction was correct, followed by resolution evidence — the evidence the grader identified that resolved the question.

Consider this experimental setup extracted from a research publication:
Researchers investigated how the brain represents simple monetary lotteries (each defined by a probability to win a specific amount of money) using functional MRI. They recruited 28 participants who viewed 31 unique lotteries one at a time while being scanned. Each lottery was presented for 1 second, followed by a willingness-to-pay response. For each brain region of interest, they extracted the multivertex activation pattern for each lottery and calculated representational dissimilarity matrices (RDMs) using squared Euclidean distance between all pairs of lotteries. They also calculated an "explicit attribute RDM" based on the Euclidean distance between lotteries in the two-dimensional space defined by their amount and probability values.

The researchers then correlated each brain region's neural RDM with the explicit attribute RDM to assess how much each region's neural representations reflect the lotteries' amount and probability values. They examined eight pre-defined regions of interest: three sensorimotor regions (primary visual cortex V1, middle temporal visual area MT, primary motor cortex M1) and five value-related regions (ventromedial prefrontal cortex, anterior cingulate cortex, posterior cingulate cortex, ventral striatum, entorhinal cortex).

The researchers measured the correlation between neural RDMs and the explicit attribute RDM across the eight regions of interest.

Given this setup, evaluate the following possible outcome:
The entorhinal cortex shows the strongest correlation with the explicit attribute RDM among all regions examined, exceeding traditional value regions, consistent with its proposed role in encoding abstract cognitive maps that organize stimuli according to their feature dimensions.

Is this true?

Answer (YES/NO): NO